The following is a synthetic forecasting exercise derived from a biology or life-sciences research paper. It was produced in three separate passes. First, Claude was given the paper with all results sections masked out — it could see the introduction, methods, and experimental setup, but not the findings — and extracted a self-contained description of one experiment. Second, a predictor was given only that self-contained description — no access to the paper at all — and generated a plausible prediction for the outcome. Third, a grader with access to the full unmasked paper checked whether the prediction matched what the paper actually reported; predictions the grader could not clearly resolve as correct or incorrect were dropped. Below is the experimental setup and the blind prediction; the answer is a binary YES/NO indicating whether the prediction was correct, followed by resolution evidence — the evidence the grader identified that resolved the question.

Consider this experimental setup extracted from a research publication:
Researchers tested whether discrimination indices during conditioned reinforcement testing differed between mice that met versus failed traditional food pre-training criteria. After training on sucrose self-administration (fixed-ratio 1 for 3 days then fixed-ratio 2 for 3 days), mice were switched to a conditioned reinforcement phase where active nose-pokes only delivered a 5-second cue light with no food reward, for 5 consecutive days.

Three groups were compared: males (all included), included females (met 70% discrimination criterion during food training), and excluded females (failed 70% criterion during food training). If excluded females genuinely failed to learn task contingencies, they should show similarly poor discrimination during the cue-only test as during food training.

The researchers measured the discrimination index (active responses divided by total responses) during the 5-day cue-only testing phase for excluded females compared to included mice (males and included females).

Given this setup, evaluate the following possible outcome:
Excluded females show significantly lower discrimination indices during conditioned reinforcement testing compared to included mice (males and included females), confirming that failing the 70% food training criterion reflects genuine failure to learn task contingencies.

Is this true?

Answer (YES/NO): NO